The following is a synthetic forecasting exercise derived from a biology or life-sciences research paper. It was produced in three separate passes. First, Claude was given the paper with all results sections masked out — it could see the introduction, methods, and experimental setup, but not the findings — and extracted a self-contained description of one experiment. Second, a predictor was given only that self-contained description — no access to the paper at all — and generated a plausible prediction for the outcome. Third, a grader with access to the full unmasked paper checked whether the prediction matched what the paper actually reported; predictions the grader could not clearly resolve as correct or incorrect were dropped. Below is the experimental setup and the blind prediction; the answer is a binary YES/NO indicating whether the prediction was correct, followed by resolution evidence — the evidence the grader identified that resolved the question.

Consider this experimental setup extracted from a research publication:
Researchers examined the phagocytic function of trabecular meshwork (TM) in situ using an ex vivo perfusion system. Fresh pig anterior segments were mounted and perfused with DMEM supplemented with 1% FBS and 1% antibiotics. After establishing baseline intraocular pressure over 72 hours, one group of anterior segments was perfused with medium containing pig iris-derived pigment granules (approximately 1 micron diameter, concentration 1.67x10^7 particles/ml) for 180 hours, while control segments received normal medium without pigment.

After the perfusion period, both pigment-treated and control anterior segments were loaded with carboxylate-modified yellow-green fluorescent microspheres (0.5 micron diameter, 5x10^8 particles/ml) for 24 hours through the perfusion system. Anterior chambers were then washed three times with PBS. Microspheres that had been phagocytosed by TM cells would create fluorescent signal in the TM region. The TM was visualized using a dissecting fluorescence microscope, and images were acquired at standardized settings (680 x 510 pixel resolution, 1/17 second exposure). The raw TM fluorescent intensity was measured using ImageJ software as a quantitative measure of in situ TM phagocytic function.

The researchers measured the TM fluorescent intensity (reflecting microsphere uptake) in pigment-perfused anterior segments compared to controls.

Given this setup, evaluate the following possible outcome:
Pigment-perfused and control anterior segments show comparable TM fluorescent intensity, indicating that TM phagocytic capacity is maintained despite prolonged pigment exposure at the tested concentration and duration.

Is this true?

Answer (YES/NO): NO